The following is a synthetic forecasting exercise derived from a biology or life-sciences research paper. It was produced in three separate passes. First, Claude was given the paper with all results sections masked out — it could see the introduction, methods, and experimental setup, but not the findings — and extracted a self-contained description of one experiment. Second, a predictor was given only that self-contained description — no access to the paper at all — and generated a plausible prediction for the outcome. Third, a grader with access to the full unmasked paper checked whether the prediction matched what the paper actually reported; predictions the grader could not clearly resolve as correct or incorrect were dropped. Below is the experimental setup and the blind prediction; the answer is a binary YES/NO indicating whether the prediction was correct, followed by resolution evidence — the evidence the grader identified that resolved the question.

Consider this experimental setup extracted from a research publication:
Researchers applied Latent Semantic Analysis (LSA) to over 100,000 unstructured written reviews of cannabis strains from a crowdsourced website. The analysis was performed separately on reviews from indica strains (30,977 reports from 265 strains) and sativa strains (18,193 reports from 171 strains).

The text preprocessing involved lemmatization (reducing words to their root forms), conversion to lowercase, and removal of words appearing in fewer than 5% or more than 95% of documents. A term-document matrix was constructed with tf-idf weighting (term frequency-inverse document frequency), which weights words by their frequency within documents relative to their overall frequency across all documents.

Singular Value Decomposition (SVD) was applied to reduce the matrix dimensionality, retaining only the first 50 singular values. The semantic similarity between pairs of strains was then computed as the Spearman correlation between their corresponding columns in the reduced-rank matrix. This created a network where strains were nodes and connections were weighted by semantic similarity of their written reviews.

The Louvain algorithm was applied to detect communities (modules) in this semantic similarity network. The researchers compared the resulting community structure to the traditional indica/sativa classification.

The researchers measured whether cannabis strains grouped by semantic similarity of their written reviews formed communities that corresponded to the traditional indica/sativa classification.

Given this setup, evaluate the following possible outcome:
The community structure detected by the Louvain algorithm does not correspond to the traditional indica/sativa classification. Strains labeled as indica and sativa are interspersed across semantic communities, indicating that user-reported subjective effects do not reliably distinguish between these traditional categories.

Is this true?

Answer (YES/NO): NO